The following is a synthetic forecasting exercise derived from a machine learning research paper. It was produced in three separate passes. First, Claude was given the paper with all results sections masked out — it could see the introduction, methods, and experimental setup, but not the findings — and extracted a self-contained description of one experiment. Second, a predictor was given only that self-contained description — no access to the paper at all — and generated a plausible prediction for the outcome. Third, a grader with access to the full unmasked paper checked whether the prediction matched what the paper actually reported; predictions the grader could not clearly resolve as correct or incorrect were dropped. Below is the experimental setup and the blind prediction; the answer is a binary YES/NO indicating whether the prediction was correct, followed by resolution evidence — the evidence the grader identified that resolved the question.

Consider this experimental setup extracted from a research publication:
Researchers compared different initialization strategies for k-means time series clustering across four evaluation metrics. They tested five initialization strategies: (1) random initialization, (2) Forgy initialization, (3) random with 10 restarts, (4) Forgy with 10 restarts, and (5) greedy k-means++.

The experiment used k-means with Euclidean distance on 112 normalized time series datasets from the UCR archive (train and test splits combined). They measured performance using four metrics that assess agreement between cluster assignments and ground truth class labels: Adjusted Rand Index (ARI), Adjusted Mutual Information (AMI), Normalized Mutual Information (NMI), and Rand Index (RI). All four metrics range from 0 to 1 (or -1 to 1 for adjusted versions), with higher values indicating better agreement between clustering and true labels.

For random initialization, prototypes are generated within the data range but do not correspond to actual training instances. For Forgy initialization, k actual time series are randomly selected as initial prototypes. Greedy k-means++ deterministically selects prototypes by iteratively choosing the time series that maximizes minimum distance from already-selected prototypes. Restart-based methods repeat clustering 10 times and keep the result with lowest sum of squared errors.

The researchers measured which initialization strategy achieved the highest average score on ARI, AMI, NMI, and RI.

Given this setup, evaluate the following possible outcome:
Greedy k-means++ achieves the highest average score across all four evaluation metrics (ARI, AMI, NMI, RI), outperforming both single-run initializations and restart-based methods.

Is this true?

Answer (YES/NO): NO